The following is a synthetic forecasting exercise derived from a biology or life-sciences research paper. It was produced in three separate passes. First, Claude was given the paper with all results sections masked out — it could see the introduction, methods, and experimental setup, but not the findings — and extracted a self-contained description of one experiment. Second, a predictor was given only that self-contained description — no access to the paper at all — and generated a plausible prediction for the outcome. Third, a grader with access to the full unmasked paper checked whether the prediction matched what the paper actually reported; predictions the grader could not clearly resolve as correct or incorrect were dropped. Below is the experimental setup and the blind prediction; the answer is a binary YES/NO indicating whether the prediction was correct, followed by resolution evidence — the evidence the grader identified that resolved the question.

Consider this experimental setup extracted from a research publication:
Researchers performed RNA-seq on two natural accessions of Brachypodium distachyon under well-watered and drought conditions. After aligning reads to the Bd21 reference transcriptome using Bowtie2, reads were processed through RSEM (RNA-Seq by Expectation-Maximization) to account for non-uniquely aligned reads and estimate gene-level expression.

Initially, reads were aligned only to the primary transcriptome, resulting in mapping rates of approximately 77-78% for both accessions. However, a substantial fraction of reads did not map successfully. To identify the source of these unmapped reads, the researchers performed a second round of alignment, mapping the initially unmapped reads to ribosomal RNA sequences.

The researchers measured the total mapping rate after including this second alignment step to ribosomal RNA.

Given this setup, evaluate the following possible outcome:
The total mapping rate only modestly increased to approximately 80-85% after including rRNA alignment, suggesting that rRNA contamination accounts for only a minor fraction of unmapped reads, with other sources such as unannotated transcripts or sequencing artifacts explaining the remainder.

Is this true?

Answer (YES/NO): NO